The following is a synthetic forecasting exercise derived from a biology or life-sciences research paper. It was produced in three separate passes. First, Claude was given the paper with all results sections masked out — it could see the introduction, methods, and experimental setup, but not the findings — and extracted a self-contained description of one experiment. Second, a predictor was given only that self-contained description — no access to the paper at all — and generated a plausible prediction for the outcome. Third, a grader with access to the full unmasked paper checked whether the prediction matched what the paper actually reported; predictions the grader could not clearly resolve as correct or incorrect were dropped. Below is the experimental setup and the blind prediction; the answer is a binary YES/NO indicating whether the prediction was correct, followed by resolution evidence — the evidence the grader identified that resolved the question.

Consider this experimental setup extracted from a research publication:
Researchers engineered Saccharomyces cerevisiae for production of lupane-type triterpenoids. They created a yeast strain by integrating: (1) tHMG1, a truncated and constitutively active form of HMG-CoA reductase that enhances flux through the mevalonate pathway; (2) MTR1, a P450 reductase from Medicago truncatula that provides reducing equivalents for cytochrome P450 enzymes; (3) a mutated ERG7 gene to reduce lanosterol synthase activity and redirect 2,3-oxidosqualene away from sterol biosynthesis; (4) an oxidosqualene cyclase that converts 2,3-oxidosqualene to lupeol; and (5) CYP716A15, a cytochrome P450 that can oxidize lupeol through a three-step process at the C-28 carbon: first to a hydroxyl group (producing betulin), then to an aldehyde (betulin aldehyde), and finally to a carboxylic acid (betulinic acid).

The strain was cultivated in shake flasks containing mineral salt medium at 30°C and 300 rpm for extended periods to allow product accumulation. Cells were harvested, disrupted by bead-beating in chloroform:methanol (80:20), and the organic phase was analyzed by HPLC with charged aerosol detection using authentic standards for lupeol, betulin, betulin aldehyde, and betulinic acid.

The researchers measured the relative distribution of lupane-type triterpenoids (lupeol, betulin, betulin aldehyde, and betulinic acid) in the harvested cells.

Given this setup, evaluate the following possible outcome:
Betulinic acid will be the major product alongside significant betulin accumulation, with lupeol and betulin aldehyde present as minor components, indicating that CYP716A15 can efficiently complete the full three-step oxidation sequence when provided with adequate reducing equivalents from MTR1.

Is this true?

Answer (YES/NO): NO